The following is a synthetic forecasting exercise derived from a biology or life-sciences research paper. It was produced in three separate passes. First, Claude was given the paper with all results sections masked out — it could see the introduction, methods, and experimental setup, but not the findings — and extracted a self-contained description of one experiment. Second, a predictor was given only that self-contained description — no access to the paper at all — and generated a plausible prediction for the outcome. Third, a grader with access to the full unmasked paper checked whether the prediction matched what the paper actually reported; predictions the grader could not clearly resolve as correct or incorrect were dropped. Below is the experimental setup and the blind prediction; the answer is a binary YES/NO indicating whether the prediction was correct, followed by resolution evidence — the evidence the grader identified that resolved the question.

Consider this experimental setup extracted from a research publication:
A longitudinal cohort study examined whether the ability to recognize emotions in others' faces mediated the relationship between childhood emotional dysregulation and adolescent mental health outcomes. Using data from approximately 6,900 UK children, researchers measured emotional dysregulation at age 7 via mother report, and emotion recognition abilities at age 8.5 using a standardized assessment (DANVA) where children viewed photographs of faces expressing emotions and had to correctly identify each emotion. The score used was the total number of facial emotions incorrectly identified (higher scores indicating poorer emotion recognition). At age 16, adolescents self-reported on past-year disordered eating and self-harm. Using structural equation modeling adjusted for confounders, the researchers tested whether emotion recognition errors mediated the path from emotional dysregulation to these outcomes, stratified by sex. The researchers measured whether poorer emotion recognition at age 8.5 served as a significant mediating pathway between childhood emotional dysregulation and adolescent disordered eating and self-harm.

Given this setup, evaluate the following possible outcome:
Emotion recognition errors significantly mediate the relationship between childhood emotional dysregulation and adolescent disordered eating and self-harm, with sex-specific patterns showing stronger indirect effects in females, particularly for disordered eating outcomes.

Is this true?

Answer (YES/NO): NO